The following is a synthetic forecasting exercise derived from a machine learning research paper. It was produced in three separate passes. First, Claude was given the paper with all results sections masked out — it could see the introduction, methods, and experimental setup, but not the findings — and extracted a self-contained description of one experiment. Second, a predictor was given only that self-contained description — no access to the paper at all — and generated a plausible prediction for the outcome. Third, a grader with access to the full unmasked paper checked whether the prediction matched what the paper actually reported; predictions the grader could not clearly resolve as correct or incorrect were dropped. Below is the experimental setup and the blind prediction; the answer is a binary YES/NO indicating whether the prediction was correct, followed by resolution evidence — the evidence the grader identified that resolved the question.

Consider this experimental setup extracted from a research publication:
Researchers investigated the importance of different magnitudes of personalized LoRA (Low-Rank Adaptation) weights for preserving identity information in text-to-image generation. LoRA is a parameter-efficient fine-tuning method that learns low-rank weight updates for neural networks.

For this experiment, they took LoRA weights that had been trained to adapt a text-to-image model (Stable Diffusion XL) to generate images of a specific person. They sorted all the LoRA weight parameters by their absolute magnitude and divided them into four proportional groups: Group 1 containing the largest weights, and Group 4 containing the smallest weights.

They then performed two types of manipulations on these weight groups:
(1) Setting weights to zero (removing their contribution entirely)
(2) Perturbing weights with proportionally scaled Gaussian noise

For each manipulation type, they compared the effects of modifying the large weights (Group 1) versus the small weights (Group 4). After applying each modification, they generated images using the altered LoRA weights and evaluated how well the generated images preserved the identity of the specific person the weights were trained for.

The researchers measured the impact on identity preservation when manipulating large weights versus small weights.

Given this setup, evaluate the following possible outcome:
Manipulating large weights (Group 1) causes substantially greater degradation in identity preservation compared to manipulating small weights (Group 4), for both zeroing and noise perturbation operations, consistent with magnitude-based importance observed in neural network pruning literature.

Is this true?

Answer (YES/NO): YES